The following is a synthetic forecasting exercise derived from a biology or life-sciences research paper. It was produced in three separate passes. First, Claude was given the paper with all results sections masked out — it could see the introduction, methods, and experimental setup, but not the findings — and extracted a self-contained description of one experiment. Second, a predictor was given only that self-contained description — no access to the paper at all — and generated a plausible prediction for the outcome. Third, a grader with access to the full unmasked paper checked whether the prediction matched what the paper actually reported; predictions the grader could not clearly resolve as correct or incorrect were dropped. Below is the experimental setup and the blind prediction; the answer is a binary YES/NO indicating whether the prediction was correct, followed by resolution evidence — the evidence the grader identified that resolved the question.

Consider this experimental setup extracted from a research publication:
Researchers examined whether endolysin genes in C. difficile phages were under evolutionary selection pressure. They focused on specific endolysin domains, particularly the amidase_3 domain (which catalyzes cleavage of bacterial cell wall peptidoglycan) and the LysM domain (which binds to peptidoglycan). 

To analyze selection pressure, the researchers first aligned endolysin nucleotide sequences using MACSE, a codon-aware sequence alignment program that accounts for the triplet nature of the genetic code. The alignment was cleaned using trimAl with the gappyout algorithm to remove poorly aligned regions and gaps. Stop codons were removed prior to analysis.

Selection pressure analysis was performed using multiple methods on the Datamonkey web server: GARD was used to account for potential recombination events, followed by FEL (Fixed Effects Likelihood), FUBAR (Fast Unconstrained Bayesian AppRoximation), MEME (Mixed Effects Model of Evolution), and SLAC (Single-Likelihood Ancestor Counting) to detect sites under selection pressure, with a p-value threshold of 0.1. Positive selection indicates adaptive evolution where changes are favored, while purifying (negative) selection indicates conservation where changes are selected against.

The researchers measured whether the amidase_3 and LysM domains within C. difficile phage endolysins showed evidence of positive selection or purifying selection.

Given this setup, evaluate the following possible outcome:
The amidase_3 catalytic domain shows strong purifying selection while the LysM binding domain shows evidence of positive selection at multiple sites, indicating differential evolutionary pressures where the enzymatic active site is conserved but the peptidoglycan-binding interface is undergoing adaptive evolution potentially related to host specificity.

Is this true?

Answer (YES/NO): NO